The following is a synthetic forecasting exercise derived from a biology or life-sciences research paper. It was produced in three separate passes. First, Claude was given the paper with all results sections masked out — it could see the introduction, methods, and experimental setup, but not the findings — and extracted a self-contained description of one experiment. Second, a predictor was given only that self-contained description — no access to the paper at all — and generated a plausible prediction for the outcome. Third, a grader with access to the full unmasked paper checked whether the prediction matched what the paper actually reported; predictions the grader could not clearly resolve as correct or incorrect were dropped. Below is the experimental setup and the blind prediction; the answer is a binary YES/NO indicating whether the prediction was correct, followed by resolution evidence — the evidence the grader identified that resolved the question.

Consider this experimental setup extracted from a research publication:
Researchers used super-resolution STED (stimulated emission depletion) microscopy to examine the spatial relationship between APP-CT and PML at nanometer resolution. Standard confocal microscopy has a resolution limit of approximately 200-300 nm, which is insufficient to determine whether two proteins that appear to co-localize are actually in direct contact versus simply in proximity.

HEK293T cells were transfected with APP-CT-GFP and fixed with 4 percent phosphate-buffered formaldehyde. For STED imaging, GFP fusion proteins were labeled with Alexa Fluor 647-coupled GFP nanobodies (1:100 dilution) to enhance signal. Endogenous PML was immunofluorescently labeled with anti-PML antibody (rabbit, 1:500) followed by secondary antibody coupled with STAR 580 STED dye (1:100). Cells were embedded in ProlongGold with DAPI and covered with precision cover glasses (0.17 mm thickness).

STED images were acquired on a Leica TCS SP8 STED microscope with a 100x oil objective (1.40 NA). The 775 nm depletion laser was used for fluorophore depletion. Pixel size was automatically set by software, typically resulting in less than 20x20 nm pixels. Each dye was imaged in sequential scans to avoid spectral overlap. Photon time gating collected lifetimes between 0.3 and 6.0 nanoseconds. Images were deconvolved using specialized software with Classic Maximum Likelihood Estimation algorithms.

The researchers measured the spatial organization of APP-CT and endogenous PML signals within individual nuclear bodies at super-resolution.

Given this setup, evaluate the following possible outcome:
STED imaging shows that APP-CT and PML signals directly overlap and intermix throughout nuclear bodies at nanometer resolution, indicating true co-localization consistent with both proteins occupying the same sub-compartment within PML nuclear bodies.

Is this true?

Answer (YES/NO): NO